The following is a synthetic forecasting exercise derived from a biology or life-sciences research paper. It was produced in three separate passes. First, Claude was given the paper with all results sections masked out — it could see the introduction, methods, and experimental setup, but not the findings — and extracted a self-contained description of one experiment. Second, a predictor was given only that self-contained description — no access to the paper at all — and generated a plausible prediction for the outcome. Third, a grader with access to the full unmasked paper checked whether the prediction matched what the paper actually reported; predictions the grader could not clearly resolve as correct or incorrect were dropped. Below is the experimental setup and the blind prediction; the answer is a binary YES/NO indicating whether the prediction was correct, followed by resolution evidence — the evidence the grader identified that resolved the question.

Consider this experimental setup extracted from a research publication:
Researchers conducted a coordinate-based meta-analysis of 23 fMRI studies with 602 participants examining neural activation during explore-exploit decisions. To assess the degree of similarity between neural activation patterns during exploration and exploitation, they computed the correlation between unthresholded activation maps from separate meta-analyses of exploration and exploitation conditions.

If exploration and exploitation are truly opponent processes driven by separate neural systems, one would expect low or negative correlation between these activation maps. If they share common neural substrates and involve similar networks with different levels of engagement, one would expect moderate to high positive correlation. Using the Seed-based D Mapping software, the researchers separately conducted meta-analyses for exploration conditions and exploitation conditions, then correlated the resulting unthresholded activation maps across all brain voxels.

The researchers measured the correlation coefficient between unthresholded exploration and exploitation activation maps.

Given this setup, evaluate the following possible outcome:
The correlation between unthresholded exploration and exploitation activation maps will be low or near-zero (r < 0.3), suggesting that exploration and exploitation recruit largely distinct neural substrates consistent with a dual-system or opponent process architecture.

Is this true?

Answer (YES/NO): NO